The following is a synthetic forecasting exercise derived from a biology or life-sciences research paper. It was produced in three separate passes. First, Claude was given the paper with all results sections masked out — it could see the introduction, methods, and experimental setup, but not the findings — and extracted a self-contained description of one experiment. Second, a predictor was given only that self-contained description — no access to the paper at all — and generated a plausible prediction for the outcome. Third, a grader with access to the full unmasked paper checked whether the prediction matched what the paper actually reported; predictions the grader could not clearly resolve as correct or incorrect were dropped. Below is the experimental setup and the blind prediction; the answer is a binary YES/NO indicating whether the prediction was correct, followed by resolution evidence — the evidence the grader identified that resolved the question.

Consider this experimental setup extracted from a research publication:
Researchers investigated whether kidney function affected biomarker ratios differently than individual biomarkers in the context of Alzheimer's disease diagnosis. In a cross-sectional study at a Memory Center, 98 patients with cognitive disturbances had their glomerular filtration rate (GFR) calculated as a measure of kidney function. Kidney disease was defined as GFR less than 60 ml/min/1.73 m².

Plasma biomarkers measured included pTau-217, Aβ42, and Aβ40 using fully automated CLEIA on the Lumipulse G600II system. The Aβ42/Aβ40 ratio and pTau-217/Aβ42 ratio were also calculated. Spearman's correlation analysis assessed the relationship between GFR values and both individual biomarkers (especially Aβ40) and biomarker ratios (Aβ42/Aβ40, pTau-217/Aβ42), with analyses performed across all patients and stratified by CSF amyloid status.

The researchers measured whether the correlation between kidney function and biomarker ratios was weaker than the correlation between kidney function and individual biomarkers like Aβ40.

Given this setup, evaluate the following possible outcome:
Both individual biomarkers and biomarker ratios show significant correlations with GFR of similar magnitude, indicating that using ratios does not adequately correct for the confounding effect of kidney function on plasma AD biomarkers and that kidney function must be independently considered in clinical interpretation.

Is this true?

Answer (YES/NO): NO